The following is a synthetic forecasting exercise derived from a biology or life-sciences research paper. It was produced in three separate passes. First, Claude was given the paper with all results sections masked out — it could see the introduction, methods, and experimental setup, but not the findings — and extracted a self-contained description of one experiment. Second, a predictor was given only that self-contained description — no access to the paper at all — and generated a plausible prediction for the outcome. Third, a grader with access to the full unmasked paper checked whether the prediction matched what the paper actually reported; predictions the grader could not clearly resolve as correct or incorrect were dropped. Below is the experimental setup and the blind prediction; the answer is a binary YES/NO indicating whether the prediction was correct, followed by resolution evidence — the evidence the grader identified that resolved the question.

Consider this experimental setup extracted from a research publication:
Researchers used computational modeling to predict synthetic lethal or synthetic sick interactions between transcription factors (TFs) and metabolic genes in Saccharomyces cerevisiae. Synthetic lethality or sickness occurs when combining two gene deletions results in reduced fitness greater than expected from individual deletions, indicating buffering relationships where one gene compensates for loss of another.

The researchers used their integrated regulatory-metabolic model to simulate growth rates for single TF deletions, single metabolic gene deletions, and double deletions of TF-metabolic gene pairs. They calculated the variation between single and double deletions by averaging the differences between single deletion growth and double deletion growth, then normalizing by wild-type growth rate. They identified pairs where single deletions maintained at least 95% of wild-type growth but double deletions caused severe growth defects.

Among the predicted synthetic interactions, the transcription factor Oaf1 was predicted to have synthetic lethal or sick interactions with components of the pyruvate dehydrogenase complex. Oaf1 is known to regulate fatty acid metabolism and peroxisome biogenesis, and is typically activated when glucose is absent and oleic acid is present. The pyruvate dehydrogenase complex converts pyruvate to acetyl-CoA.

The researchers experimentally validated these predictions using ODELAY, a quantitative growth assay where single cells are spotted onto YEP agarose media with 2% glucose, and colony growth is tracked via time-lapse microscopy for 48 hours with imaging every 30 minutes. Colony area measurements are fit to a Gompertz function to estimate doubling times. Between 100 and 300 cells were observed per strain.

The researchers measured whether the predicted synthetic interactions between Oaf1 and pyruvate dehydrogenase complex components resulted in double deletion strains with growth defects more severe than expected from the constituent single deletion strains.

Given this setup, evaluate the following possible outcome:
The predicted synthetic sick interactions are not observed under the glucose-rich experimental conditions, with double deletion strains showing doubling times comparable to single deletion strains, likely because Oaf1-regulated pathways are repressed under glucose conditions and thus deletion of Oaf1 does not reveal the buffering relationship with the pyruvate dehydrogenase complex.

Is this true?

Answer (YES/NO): NO